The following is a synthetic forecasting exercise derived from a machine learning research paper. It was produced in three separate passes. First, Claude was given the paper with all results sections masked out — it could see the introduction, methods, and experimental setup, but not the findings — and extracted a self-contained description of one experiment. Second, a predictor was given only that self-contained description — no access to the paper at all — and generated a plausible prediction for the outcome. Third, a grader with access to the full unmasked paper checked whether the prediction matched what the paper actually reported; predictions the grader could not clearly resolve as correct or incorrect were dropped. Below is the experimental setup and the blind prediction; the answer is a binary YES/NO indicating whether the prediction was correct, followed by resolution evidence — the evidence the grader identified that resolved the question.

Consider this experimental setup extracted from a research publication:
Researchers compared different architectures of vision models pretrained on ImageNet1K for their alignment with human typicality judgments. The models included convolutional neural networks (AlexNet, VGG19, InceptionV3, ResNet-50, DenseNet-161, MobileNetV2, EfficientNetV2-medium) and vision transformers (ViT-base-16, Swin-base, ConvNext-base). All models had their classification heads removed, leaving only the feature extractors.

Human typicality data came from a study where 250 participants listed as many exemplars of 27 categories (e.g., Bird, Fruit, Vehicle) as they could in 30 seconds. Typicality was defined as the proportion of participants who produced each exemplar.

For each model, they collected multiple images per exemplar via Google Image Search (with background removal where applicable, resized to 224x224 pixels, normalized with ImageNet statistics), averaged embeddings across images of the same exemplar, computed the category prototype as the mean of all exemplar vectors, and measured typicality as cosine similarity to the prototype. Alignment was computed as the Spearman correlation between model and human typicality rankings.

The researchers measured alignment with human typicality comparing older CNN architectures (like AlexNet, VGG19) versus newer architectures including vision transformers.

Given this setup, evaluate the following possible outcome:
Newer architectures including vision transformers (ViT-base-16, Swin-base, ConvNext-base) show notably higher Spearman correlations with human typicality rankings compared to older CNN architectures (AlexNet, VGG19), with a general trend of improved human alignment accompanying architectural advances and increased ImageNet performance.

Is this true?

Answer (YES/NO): NO